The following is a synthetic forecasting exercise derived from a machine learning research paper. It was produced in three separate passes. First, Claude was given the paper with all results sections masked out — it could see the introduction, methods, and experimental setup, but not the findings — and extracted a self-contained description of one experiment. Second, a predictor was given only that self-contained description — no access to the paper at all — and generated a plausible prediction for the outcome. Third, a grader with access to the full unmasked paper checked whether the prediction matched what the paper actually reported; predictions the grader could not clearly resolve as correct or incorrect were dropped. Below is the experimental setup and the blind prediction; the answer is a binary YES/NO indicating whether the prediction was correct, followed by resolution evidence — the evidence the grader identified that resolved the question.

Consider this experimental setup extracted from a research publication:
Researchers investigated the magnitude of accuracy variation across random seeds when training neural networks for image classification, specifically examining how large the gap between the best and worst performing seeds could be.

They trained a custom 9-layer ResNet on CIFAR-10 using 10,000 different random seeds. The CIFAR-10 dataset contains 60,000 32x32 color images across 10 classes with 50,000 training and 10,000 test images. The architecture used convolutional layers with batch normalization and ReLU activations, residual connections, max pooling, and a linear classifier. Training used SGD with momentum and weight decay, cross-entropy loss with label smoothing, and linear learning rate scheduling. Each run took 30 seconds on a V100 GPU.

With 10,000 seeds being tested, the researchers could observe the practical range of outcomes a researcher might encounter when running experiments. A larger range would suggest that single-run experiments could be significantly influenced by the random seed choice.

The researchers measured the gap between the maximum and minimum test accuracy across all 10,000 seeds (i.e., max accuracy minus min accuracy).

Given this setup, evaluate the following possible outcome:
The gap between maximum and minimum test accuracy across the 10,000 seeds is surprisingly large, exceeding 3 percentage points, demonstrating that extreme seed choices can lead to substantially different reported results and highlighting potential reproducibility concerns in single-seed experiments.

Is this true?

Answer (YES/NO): NO